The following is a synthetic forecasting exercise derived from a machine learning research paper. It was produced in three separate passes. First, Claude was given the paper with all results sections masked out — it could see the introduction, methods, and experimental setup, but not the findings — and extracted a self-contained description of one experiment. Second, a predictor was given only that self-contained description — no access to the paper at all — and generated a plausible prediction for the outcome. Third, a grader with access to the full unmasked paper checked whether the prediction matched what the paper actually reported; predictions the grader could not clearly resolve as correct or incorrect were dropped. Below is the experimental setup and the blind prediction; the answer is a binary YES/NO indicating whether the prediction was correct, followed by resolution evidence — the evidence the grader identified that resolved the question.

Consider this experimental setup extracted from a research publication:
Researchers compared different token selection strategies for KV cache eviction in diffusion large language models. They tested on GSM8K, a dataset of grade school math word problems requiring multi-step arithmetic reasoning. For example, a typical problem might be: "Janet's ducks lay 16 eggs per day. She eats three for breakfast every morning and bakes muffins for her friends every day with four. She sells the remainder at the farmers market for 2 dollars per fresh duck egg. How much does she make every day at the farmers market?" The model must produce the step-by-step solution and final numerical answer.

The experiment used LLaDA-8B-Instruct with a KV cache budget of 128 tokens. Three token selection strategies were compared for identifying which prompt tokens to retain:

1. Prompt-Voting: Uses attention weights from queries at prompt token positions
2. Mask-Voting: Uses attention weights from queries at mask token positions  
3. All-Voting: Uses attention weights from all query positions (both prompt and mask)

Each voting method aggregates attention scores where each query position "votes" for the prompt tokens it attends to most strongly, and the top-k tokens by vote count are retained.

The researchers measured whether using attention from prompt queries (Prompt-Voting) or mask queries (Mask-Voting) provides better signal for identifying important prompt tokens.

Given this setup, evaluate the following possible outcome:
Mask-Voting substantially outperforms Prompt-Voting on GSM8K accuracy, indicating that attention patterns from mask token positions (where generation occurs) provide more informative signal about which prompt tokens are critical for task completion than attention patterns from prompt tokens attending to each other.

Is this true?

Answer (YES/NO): YES